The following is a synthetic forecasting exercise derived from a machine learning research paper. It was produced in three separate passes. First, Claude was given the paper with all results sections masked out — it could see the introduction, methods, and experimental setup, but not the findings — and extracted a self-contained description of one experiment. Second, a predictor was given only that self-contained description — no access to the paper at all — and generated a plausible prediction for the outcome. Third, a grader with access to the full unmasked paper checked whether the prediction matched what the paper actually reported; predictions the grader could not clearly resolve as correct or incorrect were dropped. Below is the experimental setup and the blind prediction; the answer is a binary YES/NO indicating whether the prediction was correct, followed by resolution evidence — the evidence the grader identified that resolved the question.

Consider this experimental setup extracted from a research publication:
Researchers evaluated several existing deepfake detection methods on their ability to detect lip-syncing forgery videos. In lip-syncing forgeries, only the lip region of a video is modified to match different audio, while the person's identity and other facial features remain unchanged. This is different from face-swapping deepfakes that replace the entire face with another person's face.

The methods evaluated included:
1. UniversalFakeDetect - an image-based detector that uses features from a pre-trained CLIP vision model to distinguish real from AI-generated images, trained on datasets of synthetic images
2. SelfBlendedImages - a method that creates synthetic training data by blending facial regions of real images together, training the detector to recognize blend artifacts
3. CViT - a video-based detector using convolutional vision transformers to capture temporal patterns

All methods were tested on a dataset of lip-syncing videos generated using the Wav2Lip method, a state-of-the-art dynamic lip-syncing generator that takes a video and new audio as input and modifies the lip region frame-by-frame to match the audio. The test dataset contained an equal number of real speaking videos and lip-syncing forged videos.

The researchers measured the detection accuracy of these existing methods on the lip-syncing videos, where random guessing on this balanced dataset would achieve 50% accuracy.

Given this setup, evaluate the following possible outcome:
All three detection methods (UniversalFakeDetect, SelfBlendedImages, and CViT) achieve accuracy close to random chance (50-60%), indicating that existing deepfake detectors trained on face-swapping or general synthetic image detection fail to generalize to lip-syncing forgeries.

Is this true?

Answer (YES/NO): NO